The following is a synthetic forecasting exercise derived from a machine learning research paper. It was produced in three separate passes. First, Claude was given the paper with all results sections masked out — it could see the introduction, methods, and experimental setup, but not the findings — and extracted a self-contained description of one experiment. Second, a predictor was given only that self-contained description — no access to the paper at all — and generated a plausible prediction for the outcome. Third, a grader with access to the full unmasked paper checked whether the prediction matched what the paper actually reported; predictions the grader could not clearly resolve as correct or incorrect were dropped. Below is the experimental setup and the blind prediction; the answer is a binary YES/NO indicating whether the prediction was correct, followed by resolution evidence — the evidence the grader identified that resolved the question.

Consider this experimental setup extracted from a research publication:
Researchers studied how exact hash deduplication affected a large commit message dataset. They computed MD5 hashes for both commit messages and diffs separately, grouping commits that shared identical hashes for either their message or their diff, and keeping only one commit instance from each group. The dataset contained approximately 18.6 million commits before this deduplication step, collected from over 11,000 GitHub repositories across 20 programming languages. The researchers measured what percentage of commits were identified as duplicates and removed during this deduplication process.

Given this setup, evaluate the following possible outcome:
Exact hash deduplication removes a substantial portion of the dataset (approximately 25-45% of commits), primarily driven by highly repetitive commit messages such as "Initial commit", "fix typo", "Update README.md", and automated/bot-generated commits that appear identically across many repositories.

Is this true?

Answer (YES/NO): NO